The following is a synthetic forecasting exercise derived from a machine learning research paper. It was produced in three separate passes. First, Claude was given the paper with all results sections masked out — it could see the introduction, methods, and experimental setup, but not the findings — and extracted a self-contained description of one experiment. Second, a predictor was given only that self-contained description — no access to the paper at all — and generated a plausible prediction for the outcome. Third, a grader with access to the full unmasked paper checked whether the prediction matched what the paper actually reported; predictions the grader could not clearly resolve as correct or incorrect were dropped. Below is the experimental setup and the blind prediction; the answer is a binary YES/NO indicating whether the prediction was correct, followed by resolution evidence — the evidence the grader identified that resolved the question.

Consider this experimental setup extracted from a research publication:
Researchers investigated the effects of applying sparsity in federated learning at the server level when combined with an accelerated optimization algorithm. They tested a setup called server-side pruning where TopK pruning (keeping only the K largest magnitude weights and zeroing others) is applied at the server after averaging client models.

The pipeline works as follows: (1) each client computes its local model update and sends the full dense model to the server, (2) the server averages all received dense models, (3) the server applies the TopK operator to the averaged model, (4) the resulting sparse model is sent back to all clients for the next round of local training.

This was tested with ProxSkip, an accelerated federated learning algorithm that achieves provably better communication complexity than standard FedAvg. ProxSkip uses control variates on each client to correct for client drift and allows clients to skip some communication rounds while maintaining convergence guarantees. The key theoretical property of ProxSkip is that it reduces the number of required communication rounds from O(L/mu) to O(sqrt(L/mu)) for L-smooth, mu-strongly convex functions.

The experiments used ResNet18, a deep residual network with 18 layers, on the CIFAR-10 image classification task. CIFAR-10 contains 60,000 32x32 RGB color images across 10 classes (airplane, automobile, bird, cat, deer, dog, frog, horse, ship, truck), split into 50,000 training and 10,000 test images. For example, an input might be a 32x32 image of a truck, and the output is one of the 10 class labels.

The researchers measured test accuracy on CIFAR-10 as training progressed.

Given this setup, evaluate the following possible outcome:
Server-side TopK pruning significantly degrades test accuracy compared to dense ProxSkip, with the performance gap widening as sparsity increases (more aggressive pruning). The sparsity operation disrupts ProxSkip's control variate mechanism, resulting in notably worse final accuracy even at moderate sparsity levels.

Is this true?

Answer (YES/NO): NO